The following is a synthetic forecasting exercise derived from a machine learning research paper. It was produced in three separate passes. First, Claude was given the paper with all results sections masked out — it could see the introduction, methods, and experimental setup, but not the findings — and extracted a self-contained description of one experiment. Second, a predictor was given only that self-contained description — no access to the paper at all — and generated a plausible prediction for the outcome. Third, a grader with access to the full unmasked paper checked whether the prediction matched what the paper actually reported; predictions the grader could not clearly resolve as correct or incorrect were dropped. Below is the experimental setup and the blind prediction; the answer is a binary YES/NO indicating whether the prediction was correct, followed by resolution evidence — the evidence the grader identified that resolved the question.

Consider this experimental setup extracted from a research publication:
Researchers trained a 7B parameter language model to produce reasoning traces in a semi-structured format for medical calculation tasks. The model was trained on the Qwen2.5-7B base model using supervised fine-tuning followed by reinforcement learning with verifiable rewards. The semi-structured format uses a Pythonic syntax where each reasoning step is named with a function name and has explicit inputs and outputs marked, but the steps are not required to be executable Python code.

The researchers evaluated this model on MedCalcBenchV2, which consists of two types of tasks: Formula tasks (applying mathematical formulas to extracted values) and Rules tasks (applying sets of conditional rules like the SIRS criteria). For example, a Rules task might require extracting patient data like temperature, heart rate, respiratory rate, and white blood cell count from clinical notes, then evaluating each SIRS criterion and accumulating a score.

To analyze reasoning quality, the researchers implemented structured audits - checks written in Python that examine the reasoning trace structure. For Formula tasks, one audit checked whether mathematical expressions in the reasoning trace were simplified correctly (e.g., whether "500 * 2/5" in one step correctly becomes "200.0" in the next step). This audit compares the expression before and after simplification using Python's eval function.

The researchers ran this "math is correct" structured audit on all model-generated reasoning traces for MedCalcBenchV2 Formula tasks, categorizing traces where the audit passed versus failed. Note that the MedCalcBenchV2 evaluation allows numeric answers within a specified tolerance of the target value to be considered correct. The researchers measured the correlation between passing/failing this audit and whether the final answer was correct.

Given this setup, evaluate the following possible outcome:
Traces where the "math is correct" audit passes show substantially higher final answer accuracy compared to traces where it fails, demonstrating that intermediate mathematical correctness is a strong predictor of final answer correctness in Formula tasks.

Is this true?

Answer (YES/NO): NO